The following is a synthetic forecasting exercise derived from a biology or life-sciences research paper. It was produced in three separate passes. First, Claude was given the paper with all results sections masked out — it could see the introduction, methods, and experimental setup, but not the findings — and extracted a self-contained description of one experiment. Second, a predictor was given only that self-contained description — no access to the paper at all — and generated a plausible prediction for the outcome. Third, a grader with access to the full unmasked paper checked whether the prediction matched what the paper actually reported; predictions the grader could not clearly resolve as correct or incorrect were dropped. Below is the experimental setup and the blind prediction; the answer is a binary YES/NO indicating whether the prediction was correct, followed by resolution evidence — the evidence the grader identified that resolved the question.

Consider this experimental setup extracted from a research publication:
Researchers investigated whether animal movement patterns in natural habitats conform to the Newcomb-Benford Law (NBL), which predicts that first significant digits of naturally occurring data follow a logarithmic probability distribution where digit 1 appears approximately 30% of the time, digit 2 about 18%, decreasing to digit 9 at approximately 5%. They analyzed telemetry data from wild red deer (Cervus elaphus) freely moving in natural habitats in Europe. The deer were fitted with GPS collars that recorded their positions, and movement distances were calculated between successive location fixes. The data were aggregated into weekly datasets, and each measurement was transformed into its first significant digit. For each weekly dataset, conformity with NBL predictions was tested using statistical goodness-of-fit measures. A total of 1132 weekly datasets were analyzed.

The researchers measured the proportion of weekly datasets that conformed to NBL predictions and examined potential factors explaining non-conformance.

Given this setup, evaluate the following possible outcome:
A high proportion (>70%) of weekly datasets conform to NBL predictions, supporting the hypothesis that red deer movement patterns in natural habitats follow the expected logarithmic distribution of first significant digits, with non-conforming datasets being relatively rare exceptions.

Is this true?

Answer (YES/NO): YES